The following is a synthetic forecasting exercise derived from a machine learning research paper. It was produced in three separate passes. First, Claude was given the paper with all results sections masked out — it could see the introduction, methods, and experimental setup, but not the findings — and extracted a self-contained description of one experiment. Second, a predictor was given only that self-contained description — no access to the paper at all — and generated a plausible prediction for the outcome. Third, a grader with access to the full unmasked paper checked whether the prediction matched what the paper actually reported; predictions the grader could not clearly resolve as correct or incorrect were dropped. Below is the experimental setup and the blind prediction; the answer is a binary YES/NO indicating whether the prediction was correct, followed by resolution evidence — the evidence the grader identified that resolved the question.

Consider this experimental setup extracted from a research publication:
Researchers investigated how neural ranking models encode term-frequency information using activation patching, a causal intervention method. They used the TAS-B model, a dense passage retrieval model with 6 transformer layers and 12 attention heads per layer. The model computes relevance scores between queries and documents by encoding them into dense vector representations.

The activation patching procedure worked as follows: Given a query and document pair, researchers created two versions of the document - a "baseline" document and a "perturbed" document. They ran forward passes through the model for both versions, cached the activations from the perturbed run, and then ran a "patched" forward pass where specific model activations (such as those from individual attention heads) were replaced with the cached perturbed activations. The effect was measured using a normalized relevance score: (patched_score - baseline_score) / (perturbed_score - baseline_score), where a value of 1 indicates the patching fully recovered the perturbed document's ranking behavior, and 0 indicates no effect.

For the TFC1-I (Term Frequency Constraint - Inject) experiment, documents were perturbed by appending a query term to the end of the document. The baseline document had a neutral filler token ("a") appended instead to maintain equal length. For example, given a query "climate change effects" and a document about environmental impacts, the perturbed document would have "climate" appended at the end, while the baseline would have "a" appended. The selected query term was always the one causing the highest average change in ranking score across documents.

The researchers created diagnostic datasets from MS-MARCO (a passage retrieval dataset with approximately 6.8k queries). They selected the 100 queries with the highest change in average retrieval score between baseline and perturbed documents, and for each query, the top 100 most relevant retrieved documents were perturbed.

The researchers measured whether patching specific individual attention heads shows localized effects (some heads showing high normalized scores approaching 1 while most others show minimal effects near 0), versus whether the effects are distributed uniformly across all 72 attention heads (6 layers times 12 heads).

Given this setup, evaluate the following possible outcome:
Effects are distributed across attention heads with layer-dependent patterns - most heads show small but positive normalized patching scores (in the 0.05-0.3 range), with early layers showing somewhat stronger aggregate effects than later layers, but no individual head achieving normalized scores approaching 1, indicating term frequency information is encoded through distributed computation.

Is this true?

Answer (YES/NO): NO